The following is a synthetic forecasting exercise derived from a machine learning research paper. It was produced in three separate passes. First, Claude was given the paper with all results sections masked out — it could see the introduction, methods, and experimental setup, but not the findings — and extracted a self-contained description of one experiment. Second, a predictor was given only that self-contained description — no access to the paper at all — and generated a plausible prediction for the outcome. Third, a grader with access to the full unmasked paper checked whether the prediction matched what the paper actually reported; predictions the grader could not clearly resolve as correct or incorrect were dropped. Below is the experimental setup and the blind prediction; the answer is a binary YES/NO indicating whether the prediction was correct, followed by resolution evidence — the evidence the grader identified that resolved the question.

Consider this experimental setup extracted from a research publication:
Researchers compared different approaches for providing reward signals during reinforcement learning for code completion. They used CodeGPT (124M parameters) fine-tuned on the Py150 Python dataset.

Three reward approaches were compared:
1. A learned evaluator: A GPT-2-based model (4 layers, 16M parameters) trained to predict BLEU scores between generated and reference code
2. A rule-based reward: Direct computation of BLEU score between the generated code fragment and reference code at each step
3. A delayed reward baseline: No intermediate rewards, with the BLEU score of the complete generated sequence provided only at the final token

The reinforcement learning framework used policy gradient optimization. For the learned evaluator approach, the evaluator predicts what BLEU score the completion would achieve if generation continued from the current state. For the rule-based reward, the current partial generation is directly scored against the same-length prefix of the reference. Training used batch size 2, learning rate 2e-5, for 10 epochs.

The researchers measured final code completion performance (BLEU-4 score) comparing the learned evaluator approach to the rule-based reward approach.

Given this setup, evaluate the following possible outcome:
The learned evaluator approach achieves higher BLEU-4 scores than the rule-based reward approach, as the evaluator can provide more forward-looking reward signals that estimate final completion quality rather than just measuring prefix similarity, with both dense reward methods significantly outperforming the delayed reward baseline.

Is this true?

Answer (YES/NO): YES